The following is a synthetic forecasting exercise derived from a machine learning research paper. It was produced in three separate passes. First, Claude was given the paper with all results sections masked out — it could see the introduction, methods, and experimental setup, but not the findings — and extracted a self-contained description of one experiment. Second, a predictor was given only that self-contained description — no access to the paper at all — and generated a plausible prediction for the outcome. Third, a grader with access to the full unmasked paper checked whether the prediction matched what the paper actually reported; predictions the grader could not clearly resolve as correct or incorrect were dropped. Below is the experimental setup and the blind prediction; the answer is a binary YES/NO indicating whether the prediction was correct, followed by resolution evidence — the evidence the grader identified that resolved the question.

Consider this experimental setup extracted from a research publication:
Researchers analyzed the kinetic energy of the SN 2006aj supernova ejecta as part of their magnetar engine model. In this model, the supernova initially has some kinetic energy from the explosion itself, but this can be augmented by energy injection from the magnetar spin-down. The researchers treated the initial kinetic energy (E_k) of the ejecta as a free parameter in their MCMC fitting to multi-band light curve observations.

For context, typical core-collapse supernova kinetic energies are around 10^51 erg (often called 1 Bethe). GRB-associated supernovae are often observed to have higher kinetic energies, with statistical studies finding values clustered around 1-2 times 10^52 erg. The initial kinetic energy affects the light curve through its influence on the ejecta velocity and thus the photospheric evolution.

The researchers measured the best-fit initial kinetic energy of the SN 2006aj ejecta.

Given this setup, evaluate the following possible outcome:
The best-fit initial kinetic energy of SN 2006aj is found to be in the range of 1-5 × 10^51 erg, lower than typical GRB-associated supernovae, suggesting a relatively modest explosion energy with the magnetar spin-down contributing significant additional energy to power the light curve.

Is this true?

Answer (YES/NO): NO